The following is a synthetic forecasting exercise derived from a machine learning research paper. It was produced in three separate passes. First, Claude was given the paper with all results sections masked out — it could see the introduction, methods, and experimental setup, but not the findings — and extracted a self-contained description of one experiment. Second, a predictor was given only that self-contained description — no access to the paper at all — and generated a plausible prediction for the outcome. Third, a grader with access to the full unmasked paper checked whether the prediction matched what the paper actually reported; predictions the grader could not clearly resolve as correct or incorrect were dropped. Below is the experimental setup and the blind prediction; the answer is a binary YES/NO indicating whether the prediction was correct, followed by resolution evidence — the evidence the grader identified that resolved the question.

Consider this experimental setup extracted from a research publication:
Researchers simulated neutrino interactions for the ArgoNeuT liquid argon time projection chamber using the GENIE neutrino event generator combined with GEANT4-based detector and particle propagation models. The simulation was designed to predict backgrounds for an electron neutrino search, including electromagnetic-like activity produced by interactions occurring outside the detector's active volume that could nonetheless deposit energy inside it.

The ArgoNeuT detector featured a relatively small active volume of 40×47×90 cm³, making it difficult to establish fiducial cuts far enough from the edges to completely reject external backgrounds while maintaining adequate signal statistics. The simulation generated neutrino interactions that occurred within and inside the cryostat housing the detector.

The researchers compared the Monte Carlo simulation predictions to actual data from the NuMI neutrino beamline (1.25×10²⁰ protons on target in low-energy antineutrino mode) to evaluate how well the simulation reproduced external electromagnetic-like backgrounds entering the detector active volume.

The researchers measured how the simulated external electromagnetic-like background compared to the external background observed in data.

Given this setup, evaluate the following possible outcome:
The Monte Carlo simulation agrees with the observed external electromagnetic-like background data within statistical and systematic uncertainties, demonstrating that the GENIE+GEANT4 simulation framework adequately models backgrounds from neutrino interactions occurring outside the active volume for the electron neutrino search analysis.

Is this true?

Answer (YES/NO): NO